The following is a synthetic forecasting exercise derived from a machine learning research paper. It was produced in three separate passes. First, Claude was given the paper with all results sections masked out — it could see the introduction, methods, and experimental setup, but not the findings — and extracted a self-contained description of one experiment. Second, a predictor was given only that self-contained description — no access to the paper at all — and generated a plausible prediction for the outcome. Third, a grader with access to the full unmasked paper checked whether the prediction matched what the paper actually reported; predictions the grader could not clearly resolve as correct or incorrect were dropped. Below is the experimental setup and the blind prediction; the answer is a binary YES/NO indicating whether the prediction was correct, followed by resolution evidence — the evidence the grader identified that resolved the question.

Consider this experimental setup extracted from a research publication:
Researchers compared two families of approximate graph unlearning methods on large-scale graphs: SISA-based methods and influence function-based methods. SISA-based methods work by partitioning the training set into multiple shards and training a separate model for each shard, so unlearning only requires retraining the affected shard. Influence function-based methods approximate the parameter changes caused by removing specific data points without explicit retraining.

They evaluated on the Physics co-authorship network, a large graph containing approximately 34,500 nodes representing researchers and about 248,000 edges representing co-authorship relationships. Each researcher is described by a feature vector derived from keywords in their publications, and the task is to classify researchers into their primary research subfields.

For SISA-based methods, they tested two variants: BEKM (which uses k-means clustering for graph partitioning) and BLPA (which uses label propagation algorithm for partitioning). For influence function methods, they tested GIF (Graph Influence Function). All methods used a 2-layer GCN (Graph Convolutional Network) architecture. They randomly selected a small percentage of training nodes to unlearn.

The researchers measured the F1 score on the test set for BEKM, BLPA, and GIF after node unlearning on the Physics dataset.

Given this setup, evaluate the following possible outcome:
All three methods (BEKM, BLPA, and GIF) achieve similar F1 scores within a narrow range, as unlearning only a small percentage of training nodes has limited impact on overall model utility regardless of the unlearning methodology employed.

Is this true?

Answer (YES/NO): NO